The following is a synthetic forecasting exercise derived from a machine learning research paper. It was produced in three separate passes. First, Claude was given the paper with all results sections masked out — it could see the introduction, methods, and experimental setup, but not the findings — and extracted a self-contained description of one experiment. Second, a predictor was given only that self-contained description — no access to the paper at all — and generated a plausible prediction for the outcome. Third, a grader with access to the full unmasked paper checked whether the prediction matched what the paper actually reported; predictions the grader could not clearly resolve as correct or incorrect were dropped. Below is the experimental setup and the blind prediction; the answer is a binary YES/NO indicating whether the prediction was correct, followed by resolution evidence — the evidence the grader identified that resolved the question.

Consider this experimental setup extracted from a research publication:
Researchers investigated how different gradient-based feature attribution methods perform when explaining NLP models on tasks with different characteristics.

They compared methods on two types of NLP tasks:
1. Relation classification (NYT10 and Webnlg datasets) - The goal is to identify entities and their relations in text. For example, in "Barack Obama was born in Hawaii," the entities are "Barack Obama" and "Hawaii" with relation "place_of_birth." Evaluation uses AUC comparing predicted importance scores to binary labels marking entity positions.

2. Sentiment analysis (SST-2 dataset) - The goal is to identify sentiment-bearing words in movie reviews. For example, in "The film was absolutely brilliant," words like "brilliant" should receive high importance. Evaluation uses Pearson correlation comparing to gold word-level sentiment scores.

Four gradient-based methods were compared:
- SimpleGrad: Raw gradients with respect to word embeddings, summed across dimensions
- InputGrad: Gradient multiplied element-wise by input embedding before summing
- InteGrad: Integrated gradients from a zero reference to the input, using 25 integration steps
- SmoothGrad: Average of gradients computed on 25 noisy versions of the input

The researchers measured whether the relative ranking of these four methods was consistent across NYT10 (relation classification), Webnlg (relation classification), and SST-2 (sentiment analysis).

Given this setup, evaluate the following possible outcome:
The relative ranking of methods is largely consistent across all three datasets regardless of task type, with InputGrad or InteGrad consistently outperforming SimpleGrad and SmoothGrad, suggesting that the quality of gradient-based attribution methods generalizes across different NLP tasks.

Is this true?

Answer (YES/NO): NO